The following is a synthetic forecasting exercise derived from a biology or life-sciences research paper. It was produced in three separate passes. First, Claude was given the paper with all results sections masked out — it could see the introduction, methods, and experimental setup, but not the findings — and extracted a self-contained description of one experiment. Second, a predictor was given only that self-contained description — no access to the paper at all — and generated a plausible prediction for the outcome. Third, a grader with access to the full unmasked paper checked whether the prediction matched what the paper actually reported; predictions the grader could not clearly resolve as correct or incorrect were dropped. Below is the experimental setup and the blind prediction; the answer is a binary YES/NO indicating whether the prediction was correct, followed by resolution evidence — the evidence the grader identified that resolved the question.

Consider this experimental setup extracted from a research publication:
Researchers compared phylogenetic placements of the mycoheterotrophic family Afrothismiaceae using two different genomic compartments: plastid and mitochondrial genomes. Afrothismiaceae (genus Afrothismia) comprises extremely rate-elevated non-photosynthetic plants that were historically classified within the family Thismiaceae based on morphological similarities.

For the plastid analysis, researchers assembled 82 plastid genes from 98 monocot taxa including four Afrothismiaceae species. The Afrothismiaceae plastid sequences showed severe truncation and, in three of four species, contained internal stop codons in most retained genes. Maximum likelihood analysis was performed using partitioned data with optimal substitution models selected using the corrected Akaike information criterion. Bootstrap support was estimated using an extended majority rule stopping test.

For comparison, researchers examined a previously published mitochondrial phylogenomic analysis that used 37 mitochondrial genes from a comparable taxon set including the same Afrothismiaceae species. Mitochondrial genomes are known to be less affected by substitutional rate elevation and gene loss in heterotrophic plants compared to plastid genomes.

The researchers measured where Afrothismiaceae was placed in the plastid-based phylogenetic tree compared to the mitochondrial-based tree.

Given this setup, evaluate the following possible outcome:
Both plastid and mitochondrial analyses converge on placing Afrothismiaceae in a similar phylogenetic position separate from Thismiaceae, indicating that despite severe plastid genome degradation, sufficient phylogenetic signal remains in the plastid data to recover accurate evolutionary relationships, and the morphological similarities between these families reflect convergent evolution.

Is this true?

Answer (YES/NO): NO